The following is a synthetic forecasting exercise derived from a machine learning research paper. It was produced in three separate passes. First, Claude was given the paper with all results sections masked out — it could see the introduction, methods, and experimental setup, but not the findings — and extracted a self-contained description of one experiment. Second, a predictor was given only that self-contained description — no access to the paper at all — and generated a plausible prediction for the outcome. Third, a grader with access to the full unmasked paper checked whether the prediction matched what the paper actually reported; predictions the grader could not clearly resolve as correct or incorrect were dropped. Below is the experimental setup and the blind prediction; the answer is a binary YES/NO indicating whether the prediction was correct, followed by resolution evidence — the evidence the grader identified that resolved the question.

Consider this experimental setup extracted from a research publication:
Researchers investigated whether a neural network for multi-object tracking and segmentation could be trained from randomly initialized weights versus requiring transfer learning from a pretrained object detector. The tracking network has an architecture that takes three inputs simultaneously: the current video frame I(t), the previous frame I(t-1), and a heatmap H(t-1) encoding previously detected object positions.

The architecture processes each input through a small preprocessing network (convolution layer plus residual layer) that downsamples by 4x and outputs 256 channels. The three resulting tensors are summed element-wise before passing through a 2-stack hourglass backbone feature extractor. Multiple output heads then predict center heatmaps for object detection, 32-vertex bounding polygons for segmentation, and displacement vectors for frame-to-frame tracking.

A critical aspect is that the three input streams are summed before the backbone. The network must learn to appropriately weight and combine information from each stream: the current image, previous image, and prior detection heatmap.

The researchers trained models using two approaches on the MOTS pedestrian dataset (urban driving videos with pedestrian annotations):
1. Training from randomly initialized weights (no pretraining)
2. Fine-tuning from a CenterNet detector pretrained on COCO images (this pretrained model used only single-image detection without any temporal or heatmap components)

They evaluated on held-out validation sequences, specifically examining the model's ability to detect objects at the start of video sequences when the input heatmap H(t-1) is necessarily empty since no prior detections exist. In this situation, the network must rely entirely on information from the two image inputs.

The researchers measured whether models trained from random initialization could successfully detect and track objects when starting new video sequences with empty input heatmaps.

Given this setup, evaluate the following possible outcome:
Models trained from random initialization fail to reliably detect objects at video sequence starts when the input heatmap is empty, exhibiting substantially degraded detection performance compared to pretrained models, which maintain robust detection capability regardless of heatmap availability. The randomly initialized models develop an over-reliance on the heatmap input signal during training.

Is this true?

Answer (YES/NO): YES